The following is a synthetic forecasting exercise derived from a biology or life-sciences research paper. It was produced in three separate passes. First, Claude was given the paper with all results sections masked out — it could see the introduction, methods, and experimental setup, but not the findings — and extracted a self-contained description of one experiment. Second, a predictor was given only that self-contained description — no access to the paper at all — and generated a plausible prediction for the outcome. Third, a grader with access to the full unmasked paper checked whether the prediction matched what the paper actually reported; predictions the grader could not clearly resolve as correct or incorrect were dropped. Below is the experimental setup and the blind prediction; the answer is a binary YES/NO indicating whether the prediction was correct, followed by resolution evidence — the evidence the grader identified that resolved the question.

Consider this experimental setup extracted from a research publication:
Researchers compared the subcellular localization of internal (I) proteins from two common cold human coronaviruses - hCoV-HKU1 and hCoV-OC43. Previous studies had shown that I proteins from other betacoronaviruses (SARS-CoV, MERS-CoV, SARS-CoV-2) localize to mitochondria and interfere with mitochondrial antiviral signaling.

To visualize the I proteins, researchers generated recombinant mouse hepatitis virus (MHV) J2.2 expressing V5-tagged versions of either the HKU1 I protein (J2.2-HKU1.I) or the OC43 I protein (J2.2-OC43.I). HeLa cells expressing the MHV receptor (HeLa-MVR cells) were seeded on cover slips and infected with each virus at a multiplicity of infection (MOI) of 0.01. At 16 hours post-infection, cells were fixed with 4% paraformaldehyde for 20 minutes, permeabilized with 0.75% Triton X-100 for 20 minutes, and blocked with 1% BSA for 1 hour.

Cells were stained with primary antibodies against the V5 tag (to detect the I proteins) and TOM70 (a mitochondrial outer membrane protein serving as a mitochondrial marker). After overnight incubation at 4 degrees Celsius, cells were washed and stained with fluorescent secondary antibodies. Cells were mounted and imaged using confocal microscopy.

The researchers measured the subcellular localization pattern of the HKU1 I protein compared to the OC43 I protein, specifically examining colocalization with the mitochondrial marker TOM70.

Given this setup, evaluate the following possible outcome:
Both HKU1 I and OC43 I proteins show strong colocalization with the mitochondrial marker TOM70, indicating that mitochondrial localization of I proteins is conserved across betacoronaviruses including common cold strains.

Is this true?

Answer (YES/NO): NO